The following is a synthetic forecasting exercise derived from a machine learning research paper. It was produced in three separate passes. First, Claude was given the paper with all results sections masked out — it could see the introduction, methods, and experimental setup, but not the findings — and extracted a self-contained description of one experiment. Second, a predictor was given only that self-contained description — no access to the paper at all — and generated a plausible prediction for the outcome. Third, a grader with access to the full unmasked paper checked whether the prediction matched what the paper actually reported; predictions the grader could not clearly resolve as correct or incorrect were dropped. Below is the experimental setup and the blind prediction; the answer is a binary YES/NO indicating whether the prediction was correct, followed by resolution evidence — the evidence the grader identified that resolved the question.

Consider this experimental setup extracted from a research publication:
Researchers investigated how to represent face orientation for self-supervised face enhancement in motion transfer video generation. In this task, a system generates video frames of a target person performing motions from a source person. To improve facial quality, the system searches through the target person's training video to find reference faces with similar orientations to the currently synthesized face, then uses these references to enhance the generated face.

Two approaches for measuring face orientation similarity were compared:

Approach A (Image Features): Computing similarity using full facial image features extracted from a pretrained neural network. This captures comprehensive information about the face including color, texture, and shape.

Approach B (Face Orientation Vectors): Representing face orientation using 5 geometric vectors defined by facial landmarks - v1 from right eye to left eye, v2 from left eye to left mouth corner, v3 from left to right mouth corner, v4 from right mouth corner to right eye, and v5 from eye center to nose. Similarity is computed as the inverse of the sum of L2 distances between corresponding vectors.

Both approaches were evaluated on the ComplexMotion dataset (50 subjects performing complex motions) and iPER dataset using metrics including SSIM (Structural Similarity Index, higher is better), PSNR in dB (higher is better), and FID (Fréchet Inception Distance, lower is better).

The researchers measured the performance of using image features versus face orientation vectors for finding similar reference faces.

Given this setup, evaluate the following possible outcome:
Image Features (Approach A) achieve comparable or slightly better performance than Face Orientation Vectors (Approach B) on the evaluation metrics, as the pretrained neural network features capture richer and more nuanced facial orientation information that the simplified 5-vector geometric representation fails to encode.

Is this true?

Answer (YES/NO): NO